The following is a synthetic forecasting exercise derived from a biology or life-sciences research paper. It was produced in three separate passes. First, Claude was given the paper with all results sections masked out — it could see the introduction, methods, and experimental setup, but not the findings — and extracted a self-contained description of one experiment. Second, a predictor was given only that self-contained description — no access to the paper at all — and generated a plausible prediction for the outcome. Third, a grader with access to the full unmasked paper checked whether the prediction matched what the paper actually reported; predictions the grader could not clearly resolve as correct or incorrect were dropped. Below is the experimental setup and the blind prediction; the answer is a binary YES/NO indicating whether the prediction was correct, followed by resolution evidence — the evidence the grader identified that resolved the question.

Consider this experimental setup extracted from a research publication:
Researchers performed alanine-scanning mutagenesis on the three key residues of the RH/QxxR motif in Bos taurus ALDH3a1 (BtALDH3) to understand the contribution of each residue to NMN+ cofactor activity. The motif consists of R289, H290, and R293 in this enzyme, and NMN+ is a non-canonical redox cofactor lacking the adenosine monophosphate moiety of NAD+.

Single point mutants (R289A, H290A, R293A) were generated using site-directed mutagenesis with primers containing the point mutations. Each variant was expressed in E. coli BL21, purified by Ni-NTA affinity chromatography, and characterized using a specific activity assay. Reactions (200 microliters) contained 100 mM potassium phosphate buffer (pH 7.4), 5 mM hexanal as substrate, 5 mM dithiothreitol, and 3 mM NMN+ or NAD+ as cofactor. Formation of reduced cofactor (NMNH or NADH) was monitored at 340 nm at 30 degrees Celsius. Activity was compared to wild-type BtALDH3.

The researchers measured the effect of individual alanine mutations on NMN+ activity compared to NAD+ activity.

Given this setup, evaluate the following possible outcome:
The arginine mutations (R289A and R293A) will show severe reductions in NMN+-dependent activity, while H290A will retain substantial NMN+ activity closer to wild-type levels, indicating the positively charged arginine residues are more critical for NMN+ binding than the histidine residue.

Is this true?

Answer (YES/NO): NO